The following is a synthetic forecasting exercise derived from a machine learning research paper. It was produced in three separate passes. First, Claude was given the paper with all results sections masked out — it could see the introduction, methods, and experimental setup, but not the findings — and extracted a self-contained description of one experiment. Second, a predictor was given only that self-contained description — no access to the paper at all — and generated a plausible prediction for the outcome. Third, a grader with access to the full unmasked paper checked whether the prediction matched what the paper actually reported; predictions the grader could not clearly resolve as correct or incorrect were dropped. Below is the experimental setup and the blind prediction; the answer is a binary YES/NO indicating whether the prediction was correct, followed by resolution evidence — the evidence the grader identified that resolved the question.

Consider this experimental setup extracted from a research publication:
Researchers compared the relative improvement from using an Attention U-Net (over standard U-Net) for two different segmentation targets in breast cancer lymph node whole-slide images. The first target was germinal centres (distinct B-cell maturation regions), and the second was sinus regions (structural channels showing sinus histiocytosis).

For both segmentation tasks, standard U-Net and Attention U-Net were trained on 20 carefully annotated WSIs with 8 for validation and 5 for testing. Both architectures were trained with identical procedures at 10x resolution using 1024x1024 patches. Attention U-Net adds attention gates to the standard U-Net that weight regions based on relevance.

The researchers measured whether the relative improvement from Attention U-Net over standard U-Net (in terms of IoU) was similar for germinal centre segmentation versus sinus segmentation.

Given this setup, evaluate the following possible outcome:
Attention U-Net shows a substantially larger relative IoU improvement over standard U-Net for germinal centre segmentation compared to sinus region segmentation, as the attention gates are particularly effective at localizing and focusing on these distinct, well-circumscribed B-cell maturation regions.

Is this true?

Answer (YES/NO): NO